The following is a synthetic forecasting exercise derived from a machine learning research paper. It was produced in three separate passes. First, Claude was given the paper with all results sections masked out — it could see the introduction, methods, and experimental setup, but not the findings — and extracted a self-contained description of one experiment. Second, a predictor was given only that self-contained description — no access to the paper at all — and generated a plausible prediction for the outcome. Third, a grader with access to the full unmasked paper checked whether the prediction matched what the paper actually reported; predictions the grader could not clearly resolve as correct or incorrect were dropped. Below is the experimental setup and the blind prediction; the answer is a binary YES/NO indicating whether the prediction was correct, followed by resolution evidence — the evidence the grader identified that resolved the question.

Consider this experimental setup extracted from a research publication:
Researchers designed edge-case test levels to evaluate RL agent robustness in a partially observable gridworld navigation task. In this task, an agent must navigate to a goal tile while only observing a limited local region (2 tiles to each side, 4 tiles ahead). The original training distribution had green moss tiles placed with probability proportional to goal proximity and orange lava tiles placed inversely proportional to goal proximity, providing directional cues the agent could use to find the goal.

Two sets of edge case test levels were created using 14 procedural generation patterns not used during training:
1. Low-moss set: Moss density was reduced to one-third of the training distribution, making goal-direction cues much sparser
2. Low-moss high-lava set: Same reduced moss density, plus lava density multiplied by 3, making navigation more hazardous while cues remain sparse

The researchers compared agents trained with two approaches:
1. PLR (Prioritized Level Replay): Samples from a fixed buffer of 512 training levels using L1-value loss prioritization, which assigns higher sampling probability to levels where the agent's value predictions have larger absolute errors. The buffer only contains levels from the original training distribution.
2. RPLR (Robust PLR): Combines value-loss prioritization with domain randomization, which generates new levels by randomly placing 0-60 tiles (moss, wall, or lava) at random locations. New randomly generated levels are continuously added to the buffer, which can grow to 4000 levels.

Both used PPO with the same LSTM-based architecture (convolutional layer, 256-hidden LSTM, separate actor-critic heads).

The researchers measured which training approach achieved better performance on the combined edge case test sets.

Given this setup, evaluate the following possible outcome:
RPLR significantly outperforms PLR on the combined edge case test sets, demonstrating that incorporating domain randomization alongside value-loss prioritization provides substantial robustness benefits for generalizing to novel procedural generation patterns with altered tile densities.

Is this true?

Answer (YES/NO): NO